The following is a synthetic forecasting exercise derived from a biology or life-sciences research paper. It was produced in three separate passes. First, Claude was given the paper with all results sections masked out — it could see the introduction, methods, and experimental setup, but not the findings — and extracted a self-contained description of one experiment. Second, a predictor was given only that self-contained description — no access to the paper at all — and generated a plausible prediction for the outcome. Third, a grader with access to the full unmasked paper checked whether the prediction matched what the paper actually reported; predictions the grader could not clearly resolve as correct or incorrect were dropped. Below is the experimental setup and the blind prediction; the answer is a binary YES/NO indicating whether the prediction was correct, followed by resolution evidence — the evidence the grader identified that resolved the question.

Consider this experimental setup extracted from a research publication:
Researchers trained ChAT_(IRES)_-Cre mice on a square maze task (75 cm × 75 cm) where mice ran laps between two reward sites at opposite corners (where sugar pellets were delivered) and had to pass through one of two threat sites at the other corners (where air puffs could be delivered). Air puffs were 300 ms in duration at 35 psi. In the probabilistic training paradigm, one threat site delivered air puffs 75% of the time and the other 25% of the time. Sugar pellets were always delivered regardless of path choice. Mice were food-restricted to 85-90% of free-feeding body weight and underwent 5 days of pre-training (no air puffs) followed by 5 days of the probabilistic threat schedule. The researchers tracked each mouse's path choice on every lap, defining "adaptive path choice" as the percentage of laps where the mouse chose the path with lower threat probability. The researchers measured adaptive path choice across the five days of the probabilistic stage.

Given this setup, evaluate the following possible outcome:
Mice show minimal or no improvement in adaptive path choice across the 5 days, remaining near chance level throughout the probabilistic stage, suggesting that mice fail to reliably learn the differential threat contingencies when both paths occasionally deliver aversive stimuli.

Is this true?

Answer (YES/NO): NO